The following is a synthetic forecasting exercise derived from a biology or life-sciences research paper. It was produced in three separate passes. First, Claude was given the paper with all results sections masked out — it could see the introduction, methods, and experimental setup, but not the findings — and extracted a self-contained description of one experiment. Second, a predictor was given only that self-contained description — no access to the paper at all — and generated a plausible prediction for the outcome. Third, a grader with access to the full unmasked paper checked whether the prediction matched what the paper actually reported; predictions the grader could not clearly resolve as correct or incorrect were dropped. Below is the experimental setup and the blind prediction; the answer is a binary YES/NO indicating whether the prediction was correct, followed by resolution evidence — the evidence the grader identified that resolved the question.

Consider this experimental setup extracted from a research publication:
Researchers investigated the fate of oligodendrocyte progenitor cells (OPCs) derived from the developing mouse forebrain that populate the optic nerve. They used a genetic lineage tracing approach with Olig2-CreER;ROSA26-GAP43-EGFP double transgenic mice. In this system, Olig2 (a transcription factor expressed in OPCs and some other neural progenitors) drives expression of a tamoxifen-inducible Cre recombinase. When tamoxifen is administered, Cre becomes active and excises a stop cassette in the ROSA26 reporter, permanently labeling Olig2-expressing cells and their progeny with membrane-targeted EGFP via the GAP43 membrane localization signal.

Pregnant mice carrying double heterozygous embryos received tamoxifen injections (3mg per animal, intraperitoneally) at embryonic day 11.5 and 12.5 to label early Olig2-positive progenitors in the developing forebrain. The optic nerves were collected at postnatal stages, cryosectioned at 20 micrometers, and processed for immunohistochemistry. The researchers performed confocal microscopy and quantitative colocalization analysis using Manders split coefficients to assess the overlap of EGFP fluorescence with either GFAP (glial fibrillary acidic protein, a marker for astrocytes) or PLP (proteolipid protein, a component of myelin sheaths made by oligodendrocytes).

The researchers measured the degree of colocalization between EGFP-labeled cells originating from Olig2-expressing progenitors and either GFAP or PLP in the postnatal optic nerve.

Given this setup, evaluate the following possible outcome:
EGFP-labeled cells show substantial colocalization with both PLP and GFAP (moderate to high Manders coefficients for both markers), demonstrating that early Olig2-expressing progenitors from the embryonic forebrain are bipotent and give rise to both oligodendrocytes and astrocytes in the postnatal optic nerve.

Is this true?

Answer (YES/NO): NO